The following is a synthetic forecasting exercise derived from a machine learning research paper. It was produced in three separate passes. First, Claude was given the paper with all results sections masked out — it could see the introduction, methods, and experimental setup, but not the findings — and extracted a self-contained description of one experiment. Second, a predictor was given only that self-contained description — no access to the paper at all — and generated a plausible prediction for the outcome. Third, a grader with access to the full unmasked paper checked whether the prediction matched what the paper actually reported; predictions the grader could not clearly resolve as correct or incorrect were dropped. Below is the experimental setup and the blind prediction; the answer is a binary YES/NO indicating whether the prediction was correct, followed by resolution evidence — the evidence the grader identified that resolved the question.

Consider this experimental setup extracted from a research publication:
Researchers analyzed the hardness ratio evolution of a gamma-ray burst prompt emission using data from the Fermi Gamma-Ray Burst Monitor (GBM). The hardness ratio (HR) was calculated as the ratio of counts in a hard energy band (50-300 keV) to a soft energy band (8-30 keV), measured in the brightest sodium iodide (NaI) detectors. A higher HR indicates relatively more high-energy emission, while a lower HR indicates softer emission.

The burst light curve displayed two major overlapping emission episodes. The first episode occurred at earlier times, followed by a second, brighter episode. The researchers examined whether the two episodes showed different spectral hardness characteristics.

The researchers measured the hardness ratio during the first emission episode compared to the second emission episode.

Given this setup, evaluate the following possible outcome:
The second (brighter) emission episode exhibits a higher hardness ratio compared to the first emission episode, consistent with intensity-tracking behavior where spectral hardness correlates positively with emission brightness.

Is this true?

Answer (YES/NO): YES